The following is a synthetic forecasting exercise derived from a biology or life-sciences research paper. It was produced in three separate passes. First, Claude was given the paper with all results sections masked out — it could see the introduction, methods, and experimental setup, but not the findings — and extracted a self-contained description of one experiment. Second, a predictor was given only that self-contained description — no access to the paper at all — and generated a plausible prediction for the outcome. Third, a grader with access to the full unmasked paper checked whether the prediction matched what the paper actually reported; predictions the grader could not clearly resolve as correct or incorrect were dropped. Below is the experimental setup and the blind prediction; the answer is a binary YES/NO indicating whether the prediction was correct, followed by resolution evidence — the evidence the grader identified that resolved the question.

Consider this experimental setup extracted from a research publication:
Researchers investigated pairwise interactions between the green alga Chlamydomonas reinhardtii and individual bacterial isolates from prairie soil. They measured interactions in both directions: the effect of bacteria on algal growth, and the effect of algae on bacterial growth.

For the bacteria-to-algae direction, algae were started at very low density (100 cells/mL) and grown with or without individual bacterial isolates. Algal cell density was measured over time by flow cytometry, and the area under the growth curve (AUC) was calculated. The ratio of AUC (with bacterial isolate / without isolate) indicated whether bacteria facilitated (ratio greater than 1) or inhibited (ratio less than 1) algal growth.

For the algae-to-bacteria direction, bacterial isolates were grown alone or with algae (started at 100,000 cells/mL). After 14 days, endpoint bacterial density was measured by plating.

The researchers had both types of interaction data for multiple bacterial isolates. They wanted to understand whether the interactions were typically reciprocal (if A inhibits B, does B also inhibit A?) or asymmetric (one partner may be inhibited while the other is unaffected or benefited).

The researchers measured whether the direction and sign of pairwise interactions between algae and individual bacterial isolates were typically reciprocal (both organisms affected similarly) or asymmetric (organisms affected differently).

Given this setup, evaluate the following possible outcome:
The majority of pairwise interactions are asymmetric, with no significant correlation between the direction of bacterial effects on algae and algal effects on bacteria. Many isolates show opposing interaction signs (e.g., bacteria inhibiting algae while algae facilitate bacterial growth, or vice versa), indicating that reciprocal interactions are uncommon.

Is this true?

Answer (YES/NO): YES